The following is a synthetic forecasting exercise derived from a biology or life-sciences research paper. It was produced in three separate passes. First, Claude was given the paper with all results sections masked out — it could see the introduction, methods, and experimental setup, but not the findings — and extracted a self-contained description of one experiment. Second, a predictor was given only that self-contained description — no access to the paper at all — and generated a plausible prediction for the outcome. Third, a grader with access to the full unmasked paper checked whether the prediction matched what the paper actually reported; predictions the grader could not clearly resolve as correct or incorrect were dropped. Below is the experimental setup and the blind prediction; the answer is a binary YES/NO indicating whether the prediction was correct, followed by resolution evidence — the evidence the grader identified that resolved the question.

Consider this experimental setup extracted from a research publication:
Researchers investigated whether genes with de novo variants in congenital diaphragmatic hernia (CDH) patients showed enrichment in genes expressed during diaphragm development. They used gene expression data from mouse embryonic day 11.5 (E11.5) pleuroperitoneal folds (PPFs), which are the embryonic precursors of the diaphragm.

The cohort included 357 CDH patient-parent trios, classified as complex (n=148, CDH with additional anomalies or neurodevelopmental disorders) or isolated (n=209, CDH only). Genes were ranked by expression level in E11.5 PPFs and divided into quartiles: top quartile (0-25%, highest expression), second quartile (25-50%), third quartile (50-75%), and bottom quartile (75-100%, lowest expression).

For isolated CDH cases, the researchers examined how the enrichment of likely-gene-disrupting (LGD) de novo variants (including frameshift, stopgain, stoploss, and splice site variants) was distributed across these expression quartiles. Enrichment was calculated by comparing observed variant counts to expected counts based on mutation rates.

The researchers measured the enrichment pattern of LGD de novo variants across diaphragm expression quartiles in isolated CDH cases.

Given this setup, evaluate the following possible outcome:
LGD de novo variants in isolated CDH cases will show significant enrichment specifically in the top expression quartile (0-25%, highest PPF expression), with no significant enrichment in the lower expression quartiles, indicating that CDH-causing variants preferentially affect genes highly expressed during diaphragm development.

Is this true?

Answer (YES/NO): NO